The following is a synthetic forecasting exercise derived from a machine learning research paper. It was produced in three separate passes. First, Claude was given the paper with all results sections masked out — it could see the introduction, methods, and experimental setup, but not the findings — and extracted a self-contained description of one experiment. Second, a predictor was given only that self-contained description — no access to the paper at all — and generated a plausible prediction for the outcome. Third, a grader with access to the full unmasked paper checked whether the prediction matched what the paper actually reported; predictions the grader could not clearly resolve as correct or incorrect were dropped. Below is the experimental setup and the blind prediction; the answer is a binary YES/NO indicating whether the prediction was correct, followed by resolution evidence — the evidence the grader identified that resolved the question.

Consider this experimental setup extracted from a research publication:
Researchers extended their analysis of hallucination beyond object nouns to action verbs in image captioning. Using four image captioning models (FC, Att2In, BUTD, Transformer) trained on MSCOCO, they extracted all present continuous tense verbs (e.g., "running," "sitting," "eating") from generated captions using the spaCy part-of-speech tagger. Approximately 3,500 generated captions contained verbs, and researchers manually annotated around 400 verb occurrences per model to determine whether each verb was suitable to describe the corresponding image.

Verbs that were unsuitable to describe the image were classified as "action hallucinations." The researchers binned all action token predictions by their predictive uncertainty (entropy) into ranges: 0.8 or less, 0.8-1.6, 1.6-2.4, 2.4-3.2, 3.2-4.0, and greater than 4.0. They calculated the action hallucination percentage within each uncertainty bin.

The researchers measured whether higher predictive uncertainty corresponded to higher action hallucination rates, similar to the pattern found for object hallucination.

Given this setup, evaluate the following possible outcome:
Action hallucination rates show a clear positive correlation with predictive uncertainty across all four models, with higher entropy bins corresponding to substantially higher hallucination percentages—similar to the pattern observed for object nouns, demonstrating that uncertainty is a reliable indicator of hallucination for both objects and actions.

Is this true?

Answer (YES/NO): YES